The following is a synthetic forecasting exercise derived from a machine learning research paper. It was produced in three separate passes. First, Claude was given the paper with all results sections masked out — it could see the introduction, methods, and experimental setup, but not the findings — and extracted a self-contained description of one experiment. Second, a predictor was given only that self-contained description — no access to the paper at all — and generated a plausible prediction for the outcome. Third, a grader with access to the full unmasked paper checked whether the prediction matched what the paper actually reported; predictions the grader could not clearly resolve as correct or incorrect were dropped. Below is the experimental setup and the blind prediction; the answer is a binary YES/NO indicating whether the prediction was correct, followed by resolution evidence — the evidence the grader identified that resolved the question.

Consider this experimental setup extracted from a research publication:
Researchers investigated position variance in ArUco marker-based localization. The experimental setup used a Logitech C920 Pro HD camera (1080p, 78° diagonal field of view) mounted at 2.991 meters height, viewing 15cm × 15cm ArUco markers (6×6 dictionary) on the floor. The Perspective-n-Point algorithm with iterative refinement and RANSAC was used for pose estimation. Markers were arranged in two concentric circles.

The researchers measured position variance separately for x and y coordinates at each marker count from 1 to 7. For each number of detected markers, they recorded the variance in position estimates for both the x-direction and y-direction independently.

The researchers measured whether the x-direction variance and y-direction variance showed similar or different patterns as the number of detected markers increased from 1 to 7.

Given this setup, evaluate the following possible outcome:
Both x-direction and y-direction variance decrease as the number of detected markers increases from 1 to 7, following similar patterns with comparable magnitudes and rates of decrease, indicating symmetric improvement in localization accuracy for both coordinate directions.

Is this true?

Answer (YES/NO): NO